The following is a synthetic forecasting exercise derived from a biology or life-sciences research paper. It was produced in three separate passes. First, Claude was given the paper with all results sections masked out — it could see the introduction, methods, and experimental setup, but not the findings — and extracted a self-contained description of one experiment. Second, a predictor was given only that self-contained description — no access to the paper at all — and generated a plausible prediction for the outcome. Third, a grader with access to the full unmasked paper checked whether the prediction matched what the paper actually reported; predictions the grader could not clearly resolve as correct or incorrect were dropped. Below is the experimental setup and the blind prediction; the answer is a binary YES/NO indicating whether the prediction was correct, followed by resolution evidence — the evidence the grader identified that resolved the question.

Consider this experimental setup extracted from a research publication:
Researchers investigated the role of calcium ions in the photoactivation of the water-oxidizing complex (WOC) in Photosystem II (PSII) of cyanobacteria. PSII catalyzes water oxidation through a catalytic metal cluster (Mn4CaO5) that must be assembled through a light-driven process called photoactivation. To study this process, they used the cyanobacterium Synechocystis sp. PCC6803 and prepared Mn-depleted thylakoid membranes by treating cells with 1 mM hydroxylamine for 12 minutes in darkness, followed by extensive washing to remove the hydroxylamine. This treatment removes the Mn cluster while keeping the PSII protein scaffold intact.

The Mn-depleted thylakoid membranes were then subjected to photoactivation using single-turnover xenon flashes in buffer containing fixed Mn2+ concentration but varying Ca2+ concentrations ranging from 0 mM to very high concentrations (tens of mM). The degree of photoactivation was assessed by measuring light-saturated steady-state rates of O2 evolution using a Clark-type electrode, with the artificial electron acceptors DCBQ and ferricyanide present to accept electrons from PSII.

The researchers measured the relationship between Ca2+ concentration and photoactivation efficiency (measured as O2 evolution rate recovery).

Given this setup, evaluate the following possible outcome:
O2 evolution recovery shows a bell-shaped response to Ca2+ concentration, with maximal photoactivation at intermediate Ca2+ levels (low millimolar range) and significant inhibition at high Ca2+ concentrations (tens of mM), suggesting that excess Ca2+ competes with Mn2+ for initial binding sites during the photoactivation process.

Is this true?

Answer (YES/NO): NO